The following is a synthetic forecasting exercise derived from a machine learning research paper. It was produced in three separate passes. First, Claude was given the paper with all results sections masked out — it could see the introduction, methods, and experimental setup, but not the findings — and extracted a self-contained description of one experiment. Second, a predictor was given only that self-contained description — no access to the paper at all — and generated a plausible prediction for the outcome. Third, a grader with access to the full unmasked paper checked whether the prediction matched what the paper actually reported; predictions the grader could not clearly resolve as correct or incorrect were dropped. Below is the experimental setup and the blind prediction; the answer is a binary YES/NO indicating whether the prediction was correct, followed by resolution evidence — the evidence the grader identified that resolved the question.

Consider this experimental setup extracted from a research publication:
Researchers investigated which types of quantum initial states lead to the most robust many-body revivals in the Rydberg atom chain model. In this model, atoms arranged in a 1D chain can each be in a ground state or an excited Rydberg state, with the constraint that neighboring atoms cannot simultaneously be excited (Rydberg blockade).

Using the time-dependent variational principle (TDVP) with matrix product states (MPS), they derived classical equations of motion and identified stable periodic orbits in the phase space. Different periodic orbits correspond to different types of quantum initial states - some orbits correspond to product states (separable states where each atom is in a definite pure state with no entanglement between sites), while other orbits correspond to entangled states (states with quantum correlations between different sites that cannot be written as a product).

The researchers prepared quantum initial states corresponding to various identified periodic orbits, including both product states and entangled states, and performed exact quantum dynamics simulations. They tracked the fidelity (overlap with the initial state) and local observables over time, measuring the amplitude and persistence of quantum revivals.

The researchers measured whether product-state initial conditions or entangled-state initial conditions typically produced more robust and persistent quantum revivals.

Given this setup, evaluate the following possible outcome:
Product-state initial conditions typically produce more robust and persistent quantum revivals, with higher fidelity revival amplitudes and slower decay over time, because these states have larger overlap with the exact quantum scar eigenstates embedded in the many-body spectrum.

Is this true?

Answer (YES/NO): NO